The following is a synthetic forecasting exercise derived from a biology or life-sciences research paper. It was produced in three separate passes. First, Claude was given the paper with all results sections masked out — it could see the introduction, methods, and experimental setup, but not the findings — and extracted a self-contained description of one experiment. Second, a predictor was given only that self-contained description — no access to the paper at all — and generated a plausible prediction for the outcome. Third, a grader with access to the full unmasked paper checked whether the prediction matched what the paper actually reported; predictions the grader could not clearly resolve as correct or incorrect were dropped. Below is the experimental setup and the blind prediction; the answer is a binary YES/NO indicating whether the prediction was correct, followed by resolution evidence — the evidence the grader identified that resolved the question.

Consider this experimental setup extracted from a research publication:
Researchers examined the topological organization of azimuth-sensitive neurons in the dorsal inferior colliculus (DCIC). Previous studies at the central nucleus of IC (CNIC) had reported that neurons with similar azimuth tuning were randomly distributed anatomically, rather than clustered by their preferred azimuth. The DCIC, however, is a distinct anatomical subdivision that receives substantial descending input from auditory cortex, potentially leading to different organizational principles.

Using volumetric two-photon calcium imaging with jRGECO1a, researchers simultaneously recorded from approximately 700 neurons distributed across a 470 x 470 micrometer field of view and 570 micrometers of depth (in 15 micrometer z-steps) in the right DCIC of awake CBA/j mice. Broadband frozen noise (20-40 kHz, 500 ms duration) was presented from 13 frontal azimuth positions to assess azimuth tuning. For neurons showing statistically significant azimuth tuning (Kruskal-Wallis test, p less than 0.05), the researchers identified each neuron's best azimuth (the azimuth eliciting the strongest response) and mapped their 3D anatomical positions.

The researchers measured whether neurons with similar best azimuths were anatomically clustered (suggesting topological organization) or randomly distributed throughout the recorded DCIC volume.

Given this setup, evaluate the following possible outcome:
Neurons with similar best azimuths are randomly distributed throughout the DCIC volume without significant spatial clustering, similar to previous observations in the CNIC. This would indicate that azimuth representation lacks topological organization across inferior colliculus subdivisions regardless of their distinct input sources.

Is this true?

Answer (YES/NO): YES